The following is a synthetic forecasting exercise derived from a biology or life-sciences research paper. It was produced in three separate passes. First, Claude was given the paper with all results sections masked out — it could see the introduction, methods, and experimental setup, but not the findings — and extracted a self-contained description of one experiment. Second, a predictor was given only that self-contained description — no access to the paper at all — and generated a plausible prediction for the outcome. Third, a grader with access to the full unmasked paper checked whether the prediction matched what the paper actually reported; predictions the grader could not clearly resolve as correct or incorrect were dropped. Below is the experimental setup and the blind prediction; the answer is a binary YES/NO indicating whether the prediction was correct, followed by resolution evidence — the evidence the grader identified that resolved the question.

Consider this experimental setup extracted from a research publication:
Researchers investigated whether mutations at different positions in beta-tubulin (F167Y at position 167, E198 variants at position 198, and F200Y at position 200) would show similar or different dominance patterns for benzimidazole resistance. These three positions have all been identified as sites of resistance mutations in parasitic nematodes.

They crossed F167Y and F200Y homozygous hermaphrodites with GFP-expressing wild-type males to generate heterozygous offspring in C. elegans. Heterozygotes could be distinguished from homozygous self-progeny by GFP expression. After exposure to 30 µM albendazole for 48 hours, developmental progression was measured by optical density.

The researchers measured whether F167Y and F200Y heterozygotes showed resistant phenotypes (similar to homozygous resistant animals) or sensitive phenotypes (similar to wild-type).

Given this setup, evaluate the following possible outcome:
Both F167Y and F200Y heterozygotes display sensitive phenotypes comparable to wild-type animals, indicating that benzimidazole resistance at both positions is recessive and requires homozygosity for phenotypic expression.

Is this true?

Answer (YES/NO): YES